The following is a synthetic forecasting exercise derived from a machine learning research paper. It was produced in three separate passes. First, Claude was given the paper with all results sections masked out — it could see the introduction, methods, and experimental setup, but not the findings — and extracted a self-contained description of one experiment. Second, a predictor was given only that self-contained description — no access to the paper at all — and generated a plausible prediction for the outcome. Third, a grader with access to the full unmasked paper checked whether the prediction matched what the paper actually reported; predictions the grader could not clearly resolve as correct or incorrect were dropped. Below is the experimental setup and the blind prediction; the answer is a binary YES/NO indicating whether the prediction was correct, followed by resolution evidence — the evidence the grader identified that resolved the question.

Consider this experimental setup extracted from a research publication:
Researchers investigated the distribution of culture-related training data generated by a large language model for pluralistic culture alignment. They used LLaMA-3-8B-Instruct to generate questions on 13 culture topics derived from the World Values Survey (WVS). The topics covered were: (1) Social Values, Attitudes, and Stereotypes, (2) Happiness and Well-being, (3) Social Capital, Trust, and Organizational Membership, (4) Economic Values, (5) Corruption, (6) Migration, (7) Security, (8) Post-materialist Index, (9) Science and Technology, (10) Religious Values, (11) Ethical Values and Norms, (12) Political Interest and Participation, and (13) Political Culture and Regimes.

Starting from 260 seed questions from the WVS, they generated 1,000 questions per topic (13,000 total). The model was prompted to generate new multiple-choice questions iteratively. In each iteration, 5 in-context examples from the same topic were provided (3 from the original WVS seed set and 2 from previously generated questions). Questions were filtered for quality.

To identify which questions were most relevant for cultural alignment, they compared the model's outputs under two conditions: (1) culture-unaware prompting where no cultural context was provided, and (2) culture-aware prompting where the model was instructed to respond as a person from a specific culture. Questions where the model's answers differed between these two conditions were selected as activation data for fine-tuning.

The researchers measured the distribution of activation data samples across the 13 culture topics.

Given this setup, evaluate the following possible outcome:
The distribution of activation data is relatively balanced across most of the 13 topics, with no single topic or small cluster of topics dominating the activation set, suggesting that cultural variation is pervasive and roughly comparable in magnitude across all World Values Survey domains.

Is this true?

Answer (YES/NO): NO